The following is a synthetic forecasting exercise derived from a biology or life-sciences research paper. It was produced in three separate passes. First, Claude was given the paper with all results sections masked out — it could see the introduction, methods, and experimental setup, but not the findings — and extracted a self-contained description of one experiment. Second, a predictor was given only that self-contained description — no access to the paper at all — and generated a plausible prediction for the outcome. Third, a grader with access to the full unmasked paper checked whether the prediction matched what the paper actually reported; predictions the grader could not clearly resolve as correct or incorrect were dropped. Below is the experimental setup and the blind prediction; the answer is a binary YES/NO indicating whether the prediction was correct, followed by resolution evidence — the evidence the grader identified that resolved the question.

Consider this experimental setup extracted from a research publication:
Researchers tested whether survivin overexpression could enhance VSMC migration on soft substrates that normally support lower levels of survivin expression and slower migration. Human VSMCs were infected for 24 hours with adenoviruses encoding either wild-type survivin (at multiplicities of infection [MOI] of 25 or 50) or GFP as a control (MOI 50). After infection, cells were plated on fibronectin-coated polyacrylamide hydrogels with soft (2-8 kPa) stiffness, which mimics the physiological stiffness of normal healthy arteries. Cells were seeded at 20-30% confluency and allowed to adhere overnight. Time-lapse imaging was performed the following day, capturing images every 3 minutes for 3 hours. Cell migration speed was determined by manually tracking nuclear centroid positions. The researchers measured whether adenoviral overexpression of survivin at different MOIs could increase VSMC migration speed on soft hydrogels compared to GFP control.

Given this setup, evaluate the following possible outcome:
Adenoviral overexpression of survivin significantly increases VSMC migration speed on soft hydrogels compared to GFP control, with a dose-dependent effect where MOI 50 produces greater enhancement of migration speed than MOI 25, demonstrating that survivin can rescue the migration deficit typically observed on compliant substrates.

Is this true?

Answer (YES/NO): YES